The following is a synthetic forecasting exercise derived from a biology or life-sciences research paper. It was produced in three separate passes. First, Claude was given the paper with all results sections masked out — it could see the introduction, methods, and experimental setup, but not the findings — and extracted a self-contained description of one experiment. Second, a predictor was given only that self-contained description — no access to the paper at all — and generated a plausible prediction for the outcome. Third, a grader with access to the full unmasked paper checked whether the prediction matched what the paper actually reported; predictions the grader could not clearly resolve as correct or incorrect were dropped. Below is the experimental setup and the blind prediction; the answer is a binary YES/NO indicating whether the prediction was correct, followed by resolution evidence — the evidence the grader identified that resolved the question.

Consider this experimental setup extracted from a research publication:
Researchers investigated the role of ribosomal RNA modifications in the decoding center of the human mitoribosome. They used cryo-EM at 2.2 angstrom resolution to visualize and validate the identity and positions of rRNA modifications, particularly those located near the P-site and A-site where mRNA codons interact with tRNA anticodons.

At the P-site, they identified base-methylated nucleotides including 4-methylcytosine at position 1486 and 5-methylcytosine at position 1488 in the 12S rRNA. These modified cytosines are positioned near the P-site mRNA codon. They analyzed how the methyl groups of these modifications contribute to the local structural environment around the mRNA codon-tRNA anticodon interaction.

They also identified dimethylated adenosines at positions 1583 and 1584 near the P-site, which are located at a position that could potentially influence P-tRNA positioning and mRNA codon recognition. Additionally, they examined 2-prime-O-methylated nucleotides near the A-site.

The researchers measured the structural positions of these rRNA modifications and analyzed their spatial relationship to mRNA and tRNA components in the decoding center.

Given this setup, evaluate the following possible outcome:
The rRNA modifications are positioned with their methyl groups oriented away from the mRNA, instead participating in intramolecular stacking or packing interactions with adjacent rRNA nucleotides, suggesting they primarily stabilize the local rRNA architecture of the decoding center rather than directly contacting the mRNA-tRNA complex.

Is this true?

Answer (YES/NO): NO